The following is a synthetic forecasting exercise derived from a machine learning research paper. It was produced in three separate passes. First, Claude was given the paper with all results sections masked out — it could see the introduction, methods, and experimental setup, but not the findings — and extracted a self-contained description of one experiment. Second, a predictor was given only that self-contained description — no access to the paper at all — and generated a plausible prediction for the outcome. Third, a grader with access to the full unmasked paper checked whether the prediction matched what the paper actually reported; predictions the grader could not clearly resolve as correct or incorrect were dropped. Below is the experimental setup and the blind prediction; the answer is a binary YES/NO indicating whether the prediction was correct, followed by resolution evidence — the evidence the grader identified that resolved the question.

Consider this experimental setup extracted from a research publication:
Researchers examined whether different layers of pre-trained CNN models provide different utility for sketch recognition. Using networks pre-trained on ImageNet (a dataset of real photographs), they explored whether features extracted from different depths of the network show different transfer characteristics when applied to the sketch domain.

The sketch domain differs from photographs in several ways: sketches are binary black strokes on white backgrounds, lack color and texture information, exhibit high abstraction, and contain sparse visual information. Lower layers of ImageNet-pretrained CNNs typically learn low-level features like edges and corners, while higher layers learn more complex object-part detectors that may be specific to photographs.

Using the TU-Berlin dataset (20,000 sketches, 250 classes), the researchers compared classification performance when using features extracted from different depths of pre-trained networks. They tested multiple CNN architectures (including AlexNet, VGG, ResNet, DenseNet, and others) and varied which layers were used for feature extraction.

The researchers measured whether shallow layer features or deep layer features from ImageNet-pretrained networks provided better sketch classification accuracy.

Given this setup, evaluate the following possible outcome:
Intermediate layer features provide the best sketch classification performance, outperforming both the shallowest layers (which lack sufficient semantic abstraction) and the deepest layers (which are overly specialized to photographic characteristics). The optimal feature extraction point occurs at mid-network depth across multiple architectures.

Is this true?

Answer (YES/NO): NO